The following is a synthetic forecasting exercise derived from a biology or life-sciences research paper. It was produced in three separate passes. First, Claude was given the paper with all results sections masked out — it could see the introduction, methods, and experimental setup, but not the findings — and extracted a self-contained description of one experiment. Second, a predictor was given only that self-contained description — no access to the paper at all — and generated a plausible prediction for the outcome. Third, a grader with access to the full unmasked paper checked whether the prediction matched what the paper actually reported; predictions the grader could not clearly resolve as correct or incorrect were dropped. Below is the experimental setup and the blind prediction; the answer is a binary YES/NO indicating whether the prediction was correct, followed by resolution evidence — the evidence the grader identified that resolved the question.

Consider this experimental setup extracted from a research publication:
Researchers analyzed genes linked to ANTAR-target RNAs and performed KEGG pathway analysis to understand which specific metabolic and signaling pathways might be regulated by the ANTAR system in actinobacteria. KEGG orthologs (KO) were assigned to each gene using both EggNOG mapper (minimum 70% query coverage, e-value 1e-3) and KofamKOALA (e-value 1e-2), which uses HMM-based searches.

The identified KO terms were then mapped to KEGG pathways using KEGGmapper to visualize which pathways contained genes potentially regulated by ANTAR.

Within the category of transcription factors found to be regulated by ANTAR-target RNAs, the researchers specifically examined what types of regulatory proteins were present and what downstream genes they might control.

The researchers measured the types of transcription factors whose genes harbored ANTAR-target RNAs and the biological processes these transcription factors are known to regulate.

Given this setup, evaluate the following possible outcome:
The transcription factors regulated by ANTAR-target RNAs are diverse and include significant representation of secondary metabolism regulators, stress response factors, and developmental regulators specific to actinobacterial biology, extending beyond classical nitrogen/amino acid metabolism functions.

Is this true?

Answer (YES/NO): NO